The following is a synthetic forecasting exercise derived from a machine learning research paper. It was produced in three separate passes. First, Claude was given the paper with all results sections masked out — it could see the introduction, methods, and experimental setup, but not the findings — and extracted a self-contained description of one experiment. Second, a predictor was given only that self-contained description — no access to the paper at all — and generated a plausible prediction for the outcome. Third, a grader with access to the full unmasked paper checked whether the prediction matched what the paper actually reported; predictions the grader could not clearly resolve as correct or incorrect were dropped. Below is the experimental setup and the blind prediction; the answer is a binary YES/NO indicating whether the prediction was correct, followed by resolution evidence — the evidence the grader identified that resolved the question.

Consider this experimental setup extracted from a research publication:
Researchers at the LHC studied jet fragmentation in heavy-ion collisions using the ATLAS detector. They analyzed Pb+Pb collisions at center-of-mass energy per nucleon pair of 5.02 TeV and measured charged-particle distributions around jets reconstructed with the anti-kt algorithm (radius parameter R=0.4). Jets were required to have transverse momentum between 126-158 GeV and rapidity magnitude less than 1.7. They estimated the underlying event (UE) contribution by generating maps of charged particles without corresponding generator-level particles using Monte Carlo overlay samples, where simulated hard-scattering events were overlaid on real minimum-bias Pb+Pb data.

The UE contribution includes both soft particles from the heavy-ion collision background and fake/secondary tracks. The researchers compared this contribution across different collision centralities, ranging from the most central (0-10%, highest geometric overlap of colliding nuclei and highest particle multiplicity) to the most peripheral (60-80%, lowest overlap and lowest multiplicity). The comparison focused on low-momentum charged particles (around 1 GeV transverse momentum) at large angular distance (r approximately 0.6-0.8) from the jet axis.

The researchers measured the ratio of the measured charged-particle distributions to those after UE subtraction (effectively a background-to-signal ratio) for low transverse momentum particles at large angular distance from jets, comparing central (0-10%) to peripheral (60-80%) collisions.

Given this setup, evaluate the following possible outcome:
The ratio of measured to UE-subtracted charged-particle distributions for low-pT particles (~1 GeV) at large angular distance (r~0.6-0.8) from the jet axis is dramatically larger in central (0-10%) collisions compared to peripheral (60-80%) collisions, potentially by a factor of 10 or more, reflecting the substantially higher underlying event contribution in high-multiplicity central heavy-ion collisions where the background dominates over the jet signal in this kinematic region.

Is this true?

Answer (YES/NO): YES